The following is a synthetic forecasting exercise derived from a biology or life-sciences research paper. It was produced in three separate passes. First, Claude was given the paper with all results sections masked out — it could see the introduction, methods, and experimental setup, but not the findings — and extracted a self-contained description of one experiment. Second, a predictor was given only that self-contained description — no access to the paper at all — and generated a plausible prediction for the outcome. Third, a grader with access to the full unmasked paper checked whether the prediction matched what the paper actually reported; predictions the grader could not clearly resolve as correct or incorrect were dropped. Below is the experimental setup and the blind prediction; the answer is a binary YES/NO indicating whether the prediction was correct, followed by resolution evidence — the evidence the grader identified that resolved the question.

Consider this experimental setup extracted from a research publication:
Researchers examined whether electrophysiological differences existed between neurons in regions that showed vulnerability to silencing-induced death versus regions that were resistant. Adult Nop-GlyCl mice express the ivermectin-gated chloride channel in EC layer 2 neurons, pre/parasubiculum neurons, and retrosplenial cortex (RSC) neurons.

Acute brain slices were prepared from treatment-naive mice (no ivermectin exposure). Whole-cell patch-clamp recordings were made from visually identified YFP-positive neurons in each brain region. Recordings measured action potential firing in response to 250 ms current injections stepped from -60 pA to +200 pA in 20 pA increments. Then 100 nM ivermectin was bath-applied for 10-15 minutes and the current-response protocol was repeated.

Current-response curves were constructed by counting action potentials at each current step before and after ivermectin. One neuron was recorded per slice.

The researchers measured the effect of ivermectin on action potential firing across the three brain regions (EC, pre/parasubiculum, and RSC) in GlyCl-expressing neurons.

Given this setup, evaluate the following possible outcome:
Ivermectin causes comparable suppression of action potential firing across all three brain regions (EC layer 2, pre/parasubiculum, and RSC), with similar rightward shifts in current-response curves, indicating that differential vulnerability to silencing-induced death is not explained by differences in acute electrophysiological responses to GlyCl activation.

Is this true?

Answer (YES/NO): NO